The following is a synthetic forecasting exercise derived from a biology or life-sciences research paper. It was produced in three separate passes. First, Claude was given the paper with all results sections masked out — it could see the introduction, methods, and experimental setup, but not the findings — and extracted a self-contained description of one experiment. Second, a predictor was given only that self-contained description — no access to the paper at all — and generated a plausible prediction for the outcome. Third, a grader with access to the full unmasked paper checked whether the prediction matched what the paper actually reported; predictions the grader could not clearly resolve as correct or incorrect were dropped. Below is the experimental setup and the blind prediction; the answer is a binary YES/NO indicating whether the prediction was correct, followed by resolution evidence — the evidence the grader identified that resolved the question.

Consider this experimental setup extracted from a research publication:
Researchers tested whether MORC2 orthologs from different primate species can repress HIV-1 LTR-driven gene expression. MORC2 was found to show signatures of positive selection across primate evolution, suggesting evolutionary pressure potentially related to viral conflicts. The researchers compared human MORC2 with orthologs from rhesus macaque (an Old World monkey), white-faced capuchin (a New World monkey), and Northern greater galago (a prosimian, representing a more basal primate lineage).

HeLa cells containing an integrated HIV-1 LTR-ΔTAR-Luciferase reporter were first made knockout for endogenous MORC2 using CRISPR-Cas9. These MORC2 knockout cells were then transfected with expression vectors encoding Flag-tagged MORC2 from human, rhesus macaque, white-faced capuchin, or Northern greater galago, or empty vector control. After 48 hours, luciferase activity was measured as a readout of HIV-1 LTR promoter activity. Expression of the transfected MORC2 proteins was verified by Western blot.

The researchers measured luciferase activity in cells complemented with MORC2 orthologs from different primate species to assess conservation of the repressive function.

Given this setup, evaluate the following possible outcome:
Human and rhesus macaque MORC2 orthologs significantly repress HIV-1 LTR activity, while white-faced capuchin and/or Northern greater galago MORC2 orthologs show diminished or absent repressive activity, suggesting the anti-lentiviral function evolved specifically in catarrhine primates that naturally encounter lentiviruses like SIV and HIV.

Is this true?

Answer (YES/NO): NO